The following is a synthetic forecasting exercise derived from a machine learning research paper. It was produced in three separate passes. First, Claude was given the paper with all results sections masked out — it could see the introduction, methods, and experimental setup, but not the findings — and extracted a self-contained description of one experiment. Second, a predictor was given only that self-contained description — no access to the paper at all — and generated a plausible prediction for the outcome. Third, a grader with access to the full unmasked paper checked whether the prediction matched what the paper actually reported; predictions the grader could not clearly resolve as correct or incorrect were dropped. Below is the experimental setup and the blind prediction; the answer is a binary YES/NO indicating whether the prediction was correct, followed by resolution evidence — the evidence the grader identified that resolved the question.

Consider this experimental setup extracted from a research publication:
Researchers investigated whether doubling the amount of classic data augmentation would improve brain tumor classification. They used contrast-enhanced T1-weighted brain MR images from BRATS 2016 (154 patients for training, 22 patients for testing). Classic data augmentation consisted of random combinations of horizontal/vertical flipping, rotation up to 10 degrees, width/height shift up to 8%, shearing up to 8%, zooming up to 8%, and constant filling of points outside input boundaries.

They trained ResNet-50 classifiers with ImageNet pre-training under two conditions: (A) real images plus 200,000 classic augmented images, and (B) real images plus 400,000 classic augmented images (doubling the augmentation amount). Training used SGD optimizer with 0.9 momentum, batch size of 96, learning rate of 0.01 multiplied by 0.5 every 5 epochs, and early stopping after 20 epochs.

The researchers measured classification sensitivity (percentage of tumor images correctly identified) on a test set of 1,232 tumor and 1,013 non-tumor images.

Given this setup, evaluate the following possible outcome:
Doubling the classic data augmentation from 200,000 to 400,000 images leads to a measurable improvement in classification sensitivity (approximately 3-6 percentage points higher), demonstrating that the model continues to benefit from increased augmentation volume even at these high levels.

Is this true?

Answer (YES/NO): NO